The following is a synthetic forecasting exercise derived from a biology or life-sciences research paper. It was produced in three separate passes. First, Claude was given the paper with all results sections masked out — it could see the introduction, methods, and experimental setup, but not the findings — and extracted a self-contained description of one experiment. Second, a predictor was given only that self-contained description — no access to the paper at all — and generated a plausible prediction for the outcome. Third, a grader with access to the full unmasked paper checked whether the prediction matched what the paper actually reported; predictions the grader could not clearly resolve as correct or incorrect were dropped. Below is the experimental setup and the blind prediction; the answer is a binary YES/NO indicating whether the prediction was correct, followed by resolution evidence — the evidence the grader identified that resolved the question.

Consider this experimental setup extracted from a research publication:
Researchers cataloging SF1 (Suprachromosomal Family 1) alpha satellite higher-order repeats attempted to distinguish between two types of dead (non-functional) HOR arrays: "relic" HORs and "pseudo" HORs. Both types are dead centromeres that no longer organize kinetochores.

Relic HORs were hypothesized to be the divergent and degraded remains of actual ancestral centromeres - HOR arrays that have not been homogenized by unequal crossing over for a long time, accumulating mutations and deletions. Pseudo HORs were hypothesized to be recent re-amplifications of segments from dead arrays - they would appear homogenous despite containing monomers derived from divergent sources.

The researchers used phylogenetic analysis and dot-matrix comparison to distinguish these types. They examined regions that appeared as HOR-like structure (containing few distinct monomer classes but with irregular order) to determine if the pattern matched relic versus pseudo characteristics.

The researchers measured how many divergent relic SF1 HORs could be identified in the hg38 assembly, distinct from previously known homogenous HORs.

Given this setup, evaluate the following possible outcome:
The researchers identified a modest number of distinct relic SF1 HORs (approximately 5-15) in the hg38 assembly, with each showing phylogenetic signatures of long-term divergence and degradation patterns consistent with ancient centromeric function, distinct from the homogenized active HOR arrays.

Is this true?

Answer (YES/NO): NO